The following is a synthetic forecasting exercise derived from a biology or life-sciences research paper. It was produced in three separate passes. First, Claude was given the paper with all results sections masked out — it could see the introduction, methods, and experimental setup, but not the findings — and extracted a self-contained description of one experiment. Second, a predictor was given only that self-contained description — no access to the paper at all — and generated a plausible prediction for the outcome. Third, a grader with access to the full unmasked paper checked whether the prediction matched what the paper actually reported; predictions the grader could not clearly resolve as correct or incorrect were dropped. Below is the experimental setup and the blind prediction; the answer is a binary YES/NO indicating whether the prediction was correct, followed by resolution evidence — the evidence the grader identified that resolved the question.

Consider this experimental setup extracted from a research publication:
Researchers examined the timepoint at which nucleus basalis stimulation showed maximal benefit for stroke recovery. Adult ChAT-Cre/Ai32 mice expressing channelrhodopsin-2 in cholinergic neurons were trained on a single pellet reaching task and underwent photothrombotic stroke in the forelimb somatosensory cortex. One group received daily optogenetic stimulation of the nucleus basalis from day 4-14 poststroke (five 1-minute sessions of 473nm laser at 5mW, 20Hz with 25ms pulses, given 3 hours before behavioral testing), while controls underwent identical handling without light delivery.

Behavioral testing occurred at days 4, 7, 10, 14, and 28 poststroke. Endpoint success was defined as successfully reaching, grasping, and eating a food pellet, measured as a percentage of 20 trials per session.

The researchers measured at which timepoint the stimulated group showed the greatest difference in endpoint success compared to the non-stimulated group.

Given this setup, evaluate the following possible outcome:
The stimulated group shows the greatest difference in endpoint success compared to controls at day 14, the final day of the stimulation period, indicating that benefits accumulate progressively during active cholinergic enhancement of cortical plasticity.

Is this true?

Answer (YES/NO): NO